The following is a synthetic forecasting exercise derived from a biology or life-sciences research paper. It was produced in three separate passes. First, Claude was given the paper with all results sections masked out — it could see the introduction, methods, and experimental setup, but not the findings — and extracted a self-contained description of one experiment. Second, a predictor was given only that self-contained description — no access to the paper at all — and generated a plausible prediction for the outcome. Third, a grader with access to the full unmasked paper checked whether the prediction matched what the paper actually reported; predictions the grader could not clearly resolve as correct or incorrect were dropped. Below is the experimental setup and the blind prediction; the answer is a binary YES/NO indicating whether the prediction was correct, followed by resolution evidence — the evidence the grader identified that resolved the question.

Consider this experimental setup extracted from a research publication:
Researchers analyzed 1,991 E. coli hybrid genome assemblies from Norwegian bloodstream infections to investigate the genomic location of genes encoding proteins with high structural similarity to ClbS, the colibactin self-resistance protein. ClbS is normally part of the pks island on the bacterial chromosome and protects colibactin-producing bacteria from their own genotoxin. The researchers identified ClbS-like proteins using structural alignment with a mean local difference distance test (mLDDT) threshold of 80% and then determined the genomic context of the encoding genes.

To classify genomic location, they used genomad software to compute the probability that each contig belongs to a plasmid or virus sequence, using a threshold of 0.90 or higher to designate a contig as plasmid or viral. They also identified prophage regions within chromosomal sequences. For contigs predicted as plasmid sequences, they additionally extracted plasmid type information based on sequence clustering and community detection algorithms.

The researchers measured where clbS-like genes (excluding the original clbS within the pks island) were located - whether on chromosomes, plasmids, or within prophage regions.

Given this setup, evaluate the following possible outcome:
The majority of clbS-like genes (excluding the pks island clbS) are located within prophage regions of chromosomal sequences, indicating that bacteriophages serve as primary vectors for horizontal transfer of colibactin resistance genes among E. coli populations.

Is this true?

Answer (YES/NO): NO